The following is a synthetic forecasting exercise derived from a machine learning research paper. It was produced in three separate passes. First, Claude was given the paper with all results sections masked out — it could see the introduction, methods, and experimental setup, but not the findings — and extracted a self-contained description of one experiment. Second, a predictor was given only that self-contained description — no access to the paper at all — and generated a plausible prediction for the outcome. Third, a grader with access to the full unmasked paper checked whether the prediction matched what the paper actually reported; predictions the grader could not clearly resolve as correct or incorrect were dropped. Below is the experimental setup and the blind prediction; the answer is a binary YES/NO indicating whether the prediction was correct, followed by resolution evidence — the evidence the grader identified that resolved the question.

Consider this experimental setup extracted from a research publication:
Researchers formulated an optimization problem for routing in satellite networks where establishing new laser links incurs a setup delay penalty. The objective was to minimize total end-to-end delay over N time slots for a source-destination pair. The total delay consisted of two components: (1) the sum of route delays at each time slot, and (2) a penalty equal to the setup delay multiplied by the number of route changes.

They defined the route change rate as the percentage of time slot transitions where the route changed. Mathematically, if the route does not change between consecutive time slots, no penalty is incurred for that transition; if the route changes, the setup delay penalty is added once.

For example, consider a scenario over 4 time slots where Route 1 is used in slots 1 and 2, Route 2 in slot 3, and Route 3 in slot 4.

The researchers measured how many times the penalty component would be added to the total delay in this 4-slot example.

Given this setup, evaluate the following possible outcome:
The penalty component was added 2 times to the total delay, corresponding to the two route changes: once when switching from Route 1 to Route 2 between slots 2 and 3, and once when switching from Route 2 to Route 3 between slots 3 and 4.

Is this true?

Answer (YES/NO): YES